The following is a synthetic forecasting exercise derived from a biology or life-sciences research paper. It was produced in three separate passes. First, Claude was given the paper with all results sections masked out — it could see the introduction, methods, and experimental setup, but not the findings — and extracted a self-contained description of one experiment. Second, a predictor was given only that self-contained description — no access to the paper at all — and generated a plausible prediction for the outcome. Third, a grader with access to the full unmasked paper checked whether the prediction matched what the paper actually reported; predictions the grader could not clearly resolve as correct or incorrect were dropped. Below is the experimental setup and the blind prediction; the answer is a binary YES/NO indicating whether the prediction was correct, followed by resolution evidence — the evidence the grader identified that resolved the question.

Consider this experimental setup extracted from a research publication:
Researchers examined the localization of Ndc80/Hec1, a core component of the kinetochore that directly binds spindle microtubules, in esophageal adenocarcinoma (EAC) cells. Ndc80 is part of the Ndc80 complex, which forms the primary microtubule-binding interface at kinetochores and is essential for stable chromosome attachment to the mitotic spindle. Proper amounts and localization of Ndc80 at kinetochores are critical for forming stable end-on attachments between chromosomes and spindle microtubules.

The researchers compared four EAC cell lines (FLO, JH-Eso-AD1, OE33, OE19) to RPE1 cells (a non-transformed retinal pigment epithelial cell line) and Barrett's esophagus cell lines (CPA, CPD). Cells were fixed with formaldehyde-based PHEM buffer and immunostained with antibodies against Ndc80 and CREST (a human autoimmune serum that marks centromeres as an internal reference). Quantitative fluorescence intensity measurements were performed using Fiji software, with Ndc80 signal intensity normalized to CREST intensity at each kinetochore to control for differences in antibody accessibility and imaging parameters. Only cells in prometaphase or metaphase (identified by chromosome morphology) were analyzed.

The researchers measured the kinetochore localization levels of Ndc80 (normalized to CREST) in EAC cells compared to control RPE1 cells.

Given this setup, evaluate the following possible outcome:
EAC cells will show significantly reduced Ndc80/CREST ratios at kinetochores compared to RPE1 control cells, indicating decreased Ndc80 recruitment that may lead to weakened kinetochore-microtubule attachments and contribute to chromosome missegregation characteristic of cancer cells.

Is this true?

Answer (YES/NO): NO